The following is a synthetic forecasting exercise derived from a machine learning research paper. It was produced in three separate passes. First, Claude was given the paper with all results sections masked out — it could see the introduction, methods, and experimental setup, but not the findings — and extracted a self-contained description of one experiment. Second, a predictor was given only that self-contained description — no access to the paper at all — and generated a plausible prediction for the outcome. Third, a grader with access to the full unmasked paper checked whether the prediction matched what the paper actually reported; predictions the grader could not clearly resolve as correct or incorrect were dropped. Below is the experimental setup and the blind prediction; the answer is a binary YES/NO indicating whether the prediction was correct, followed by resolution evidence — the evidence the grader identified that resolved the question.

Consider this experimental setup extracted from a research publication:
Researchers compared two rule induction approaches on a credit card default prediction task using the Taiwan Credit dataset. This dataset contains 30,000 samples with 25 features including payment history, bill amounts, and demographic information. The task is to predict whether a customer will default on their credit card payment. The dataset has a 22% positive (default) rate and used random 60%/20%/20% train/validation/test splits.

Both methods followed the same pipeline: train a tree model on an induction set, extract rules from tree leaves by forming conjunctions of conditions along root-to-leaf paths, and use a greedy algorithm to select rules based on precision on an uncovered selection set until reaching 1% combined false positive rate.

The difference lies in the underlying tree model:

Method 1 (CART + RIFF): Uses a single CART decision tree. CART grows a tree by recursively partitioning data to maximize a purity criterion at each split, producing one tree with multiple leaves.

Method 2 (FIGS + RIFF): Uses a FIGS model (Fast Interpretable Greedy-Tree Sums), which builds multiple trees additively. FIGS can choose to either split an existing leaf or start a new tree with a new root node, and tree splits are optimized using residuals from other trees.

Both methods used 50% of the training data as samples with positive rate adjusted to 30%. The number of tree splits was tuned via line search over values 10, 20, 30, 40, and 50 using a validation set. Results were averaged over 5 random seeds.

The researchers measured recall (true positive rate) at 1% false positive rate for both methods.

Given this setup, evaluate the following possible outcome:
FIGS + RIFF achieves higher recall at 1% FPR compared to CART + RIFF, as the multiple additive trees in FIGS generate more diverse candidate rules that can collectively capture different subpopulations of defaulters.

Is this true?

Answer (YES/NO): NO